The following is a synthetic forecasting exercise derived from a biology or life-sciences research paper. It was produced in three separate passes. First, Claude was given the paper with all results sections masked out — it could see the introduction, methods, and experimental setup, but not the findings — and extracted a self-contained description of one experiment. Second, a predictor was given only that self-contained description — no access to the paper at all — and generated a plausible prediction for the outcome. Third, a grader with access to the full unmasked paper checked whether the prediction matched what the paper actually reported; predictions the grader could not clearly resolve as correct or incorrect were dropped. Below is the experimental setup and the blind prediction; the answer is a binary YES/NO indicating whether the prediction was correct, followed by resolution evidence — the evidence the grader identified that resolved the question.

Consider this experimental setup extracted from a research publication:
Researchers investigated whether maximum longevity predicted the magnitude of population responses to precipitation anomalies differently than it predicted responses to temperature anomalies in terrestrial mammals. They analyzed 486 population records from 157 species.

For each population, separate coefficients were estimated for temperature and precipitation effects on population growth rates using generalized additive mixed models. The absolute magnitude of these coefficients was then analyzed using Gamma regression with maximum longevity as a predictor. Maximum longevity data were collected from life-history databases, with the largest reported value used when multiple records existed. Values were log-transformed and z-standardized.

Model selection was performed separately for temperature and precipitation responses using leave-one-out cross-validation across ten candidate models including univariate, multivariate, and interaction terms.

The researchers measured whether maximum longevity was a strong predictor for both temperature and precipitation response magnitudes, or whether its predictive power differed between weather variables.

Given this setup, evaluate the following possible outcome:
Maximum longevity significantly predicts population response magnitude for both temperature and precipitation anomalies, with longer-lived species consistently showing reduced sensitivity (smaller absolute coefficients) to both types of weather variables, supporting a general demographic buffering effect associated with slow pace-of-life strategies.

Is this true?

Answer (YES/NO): YES